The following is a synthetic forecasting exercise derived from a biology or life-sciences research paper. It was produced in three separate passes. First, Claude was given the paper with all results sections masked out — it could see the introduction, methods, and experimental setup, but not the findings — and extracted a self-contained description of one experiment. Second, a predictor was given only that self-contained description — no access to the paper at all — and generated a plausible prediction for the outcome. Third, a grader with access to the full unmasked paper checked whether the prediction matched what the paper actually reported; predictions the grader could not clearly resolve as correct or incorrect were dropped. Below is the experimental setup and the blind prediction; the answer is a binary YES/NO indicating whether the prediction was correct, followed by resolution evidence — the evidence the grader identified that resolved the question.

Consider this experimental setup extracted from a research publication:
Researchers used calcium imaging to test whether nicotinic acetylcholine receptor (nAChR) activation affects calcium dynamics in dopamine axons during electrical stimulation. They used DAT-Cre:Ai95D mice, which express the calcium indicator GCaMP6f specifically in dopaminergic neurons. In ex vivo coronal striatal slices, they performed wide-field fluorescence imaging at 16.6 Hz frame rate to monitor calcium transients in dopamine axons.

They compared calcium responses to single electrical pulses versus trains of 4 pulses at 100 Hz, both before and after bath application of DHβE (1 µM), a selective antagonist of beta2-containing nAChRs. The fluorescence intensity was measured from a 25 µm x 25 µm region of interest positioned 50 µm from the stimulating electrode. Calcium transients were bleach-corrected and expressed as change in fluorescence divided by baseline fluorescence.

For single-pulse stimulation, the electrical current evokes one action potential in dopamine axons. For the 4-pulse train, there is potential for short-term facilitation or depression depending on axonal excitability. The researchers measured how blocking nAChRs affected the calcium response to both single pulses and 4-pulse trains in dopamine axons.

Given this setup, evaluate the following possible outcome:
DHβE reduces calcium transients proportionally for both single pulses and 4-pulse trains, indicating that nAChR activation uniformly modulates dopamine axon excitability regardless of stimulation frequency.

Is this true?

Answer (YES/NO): NO